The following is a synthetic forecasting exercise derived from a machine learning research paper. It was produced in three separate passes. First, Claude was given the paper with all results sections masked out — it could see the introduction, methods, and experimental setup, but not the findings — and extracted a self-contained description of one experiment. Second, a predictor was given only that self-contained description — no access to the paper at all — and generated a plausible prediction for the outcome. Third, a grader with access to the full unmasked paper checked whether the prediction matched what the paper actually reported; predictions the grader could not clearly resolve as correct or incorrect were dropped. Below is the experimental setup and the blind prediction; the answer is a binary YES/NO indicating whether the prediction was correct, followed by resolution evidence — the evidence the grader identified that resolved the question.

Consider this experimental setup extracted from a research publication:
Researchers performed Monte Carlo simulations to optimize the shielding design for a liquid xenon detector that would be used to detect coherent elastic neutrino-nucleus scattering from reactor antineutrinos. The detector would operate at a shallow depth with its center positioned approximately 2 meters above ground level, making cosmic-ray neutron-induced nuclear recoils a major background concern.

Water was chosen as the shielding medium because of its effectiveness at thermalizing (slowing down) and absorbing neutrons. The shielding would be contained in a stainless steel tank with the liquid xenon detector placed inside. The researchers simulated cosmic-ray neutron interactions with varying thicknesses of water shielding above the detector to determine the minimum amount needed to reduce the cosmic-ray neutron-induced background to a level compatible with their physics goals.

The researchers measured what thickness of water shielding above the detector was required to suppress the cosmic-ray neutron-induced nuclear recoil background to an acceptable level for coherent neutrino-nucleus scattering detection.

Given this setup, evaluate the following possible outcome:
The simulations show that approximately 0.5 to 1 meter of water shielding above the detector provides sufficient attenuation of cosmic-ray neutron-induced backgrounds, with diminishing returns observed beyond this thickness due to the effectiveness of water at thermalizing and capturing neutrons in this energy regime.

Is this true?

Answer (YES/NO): NO